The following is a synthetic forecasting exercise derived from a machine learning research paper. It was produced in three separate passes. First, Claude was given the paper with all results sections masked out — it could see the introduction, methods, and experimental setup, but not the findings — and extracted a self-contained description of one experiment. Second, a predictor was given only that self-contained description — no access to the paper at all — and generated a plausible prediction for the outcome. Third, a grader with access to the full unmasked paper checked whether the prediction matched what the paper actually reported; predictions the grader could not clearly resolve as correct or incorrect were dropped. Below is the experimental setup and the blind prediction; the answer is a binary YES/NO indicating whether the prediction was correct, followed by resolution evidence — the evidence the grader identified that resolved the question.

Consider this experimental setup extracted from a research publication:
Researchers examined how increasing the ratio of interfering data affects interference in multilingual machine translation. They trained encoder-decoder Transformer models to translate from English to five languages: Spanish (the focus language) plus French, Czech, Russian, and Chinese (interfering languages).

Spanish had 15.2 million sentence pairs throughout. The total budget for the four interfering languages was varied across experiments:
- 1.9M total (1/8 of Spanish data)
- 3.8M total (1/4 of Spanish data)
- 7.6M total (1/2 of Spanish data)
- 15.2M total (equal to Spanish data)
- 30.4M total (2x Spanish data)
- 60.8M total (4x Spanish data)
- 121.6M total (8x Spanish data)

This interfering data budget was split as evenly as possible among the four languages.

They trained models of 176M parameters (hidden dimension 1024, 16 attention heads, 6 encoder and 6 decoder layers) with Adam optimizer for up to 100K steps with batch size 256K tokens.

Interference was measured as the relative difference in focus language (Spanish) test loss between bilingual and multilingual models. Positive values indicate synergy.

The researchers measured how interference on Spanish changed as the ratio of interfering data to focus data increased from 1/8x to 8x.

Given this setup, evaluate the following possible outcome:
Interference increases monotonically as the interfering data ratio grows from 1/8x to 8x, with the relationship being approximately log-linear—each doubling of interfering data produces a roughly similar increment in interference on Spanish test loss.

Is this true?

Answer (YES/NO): NO